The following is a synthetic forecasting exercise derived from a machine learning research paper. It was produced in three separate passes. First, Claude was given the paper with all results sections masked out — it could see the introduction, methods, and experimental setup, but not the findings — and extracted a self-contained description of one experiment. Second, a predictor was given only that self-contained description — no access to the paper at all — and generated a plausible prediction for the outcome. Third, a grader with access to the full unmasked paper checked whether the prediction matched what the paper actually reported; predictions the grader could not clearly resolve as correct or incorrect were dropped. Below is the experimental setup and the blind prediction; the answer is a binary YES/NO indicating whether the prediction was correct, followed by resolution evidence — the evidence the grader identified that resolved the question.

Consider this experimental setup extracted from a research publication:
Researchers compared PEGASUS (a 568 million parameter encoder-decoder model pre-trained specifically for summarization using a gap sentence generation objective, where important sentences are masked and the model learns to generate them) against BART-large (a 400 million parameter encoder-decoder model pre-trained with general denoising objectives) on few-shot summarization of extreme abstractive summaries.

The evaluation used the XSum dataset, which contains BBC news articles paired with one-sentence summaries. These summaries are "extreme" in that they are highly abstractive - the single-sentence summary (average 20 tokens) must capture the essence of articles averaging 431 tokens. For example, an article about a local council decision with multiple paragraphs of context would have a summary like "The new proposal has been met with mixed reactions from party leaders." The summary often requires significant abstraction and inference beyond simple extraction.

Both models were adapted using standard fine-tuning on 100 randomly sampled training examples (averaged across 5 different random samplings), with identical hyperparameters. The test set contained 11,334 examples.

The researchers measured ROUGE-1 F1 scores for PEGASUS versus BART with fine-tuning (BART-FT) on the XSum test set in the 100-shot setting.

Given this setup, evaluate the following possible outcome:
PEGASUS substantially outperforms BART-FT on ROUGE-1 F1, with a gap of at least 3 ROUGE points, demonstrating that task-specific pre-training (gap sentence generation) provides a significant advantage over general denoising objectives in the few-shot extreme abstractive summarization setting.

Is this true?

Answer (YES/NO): YES